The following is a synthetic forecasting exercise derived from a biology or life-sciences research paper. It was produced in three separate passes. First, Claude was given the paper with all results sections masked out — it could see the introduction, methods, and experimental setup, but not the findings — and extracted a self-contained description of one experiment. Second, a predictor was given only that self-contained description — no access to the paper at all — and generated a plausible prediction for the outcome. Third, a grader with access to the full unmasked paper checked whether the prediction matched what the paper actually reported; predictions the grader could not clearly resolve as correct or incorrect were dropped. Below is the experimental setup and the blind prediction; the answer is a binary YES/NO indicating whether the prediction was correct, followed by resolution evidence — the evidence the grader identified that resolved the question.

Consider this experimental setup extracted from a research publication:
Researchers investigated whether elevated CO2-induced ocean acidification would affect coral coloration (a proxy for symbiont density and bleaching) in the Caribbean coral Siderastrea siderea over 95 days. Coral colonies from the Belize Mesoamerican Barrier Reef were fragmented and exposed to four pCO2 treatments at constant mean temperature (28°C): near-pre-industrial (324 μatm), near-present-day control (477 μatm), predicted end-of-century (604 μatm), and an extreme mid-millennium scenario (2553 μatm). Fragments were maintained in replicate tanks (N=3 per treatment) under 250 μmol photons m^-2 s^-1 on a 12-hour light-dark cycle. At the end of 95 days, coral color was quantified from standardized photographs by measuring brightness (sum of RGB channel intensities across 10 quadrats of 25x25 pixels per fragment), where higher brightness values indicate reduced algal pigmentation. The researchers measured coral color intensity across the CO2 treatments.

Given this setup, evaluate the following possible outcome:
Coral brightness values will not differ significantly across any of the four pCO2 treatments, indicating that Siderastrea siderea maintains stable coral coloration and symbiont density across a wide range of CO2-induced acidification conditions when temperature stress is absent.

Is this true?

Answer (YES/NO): YES